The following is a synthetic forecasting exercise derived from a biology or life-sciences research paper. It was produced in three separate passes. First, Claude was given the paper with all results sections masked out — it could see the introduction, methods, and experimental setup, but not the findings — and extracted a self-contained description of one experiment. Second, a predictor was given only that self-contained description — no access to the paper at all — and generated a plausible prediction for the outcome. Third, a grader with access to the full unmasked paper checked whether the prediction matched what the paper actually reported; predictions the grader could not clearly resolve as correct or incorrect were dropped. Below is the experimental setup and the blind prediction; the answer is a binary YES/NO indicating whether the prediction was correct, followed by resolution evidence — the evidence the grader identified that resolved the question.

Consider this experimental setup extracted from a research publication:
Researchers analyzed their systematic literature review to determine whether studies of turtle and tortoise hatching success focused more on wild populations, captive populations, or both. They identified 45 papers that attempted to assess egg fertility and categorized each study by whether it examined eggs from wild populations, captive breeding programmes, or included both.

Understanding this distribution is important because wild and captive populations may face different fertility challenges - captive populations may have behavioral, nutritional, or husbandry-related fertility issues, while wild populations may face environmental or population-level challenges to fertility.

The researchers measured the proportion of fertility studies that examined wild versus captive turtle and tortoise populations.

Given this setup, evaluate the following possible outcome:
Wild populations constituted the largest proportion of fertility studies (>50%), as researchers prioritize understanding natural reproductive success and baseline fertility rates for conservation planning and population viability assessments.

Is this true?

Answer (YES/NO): YES